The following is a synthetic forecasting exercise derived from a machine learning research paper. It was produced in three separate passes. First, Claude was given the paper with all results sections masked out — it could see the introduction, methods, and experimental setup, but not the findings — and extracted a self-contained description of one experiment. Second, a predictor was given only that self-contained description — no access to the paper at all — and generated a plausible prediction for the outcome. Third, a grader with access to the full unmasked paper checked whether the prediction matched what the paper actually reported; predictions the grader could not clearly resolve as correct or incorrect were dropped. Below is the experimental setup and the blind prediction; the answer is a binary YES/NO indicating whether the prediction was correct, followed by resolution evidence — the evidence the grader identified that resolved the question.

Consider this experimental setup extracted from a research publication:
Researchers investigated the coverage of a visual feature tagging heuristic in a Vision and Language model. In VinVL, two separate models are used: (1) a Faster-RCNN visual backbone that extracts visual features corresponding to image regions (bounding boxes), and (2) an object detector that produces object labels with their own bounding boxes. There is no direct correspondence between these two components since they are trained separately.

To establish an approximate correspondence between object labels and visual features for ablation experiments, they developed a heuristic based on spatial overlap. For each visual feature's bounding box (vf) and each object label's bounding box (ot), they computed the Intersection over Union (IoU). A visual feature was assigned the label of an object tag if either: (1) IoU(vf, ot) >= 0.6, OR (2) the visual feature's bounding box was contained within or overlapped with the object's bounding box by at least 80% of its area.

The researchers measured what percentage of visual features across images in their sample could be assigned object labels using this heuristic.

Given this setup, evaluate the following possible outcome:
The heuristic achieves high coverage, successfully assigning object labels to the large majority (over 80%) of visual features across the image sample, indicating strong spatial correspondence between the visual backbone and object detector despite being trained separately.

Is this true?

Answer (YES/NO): NO